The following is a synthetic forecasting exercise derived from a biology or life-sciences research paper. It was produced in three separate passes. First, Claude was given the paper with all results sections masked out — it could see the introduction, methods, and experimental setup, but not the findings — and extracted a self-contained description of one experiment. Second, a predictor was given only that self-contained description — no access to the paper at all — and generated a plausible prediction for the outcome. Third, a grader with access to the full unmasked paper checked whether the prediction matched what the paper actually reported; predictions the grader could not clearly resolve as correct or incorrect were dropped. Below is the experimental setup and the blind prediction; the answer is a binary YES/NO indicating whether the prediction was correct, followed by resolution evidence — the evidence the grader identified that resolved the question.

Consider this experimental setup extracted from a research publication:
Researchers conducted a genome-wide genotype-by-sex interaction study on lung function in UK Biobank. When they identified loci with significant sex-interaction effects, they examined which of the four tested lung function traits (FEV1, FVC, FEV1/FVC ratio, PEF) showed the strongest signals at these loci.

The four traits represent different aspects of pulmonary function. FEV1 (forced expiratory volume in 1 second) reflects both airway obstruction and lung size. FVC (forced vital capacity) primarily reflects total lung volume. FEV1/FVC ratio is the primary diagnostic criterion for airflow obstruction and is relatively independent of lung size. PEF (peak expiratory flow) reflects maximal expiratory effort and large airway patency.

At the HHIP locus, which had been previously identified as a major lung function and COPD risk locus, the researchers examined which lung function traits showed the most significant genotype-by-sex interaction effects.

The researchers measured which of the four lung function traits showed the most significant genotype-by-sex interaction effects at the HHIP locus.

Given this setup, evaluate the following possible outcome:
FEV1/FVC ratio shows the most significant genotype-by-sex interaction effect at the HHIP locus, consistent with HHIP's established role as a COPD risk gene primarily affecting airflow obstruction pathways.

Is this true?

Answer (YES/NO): NO